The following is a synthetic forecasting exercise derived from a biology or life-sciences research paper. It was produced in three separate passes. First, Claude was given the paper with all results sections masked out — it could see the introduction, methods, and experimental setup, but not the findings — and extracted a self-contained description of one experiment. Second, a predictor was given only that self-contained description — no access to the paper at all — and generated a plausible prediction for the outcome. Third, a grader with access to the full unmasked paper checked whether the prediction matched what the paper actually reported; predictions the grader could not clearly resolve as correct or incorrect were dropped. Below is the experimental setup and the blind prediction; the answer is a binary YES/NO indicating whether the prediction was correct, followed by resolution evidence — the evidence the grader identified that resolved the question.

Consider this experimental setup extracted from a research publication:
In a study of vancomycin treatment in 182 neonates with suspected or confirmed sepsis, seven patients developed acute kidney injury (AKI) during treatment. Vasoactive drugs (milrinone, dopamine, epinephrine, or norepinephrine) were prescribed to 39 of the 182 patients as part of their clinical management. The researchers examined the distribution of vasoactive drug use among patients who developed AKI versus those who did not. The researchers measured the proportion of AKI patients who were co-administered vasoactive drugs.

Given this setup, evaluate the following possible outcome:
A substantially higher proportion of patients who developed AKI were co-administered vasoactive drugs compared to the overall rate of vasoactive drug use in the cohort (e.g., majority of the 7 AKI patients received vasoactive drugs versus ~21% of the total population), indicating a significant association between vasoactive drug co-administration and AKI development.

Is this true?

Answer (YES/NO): YES